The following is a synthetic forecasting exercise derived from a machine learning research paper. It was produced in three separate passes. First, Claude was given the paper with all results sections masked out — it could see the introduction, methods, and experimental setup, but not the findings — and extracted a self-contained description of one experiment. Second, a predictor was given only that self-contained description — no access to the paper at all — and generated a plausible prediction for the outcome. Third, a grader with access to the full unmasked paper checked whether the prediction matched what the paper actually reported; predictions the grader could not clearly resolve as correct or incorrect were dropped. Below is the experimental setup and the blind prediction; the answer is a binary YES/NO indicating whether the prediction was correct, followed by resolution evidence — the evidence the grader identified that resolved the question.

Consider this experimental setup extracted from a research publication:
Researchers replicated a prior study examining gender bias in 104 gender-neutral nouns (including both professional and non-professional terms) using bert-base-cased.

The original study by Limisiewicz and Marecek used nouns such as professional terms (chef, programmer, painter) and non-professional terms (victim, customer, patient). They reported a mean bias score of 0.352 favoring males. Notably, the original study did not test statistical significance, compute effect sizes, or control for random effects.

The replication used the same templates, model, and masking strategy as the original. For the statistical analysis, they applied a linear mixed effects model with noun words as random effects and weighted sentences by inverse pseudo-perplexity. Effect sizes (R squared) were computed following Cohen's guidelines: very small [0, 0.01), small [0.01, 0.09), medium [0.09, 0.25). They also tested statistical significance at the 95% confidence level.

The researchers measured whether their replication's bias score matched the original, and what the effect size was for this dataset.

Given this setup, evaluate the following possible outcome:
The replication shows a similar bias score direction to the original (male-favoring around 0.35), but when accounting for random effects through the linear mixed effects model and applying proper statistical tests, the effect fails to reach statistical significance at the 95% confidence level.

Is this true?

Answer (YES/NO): NO